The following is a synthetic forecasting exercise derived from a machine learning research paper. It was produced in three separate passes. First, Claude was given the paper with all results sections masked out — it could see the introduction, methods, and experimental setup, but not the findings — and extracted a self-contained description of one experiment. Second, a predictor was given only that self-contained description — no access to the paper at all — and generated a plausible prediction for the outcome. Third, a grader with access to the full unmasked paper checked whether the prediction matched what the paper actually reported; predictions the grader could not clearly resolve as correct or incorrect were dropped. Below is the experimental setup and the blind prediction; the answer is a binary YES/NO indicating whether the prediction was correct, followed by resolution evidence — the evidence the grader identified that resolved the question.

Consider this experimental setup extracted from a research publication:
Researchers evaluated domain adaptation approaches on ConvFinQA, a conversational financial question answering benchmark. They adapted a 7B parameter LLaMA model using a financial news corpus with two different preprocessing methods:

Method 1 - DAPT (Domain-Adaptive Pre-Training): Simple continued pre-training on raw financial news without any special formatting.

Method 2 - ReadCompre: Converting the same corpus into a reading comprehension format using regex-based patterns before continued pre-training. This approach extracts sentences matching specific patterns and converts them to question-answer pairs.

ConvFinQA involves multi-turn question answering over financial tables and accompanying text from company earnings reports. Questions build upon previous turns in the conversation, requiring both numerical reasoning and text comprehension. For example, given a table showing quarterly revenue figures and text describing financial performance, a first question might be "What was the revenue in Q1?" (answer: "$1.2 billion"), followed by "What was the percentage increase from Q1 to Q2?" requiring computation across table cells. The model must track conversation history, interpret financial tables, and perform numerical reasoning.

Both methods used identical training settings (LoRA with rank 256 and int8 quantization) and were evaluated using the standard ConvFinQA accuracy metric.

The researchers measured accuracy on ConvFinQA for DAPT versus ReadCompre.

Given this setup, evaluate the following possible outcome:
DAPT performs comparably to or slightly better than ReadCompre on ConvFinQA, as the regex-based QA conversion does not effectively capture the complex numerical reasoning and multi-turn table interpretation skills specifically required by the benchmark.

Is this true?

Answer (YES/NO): YES